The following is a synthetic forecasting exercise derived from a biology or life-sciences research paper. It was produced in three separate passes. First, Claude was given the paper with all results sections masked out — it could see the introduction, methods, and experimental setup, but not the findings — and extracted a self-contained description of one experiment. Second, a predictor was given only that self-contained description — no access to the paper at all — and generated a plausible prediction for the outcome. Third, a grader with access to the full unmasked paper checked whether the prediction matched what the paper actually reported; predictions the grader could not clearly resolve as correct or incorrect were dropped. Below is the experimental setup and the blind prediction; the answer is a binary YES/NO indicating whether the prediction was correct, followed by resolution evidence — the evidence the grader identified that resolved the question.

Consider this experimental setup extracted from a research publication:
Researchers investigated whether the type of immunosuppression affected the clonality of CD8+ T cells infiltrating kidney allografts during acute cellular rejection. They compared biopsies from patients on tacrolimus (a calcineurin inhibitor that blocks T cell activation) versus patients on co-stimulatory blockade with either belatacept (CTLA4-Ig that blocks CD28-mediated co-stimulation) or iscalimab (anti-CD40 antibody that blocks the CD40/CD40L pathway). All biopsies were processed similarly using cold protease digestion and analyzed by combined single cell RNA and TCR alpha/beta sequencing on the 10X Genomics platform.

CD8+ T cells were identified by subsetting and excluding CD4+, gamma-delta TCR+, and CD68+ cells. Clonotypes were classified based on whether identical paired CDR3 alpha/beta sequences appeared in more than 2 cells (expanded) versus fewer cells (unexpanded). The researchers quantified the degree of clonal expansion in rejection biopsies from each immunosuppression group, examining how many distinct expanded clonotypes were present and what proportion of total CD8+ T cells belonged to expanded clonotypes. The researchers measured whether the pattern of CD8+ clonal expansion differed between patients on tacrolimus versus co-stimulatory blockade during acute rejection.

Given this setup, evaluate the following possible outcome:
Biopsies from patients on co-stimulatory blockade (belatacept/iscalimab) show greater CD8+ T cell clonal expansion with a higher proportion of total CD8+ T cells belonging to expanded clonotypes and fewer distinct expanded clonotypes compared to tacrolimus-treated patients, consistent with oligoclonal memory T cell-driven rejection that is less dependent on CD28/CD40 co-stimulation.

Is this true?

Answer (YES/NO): NO